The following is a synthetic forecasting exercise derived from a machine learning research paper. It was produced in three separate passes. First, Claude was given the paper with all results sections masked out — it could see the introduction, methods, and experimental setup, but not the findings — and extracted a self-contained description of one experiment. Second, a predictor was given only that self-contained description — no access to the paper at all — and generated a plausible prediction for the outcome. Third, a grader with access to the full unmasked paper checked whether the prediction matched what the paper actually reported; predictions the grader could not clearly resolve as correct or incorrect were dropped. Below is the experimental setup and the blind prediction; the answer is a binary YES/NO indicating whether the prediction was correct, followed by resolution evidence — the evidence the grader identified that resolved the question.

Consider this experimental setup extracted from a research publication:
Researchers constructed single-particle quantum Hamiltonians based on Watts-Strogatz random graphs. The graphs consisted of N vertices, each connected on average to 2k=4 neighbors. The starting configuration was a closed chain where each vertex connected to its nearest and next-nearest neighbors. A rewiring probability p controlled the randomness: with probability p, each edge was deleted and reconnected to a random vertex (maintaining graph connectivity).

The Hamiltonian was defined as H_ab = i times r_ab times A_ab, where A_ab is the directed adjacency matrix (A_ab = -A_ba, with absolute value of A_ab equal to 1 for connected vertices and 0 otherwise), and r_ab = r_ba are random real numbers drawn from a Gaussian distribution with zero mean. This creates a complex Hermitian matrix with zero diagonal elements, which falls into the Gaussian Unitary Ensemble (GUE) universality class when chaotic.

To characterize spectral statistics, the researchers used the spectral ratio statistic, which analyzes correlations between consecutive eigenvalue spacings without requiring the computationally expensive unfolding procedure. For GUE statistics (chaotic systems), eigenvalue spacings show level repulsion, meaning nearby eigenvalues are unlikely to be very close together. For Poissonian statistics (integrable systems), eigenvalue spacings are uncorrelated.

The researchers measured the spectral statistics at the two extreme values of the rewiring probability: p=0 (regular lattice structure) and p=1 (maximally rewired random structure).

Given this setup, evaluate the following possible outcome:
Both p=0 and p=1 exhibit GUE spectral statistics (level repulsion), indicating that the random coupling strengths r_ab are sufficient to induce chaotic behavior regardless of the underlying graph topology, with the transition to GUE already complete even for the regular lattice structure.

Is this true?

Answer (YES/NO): NO